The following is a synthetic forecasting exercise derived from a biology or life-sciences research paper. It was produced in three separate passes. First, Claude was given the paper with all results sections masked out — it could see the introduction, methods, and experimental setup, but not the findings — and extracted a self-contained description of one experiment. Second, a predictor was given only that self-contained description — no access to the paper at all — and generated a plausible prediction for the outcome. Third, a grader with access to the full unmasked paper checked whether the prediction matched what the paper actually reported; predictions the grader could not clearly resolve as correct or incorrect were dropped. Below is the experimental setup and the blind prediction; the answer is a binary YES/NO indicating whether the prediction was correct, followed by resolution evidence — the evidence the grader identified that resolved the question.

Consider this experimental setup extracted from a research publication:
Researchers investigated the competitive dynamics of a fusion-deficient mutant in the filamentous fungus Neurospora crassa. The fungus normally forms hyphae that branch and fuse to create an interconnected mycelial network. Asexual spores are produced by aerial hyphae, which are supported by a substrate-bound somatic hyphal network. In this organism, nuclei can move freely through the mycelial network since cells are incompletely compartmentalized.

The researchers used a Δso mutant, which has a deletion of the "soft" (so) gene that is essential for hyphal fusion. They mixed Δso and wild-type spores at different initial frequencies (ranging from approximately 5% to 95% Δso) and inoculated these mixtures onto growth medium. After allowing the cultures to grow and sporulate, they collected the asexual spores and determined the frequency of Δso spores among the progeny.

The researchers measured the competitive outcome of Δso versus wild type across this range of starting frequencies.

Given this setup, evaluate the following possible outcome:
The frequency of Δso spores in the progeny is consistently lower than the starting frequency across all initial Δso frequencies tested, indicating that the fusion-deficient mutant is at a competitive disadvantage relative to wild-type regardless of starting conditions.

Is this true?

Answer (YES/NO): NO